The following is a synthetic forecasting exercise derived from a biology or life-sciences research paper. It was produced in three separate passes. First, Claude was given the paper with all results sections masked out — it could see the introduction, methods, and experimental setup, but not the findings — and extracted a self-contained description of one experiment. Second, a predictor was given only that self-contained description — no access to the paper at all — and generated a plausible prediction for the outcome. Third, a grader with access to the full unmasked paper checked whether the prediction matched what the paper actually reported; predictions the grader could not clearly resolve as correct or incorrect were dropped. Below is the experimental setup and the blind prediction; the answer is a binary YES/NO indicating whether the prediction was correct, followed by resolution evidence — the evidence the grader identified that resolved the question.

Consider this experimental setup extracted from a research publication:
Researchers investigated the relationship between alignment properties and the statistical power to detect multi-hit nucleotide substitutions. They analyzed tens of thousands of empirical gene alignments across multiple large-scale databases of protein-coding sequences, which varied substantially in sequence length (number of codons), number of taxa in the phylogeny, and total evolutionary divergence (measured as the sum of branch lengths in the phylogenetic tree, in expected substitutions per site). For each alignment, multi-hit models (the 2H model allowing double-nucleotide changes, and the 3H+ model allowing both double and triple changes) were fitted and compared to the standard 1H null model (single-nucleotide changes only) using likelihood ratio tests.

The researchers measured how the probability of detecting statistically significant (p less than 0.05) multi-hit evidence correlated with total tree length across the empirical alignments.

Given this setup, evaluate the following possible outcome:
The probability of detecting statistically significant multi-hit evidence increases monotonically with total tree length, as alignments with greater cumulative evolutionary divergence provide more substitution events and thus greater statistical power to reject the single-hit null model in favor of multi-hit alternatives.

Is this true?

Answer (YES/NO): NO